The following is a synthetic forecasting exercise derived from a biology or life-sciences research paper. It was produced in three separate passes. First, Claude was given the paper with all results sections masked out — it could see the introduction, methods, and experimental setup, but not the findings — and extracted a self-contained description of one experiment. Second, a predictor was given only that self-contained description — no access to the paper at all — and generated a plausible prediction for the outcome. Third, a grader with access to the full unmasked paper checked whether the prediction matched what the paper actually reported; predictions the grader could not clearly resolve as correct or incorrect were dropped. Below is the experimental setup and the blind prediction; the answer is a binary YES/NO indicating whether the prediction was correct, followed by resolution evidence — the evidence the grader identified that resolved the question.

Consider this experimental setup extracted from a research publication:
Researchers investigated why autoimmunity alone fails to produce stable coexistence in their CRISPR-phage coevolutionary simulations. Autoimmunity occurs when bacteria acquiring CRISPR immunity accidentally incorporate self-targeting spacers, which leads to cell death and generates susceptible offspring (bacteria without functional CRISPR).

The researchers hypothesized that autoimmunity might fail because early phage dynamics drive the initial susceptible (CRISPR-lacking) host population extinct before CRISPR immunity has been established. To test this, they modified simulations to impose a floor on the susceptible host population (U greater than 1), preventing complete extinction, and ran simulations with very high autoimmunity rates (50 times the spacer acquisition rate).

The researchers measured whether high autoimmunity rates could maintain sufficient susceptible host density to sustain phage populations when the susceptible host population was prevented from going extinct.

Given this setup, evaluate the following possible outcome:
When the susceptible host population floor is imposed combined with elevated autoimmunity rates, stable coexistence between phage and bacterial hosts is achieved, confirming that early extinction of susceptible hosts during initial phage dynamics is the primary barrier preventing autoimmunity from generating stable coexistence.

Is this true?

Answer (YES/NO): NO